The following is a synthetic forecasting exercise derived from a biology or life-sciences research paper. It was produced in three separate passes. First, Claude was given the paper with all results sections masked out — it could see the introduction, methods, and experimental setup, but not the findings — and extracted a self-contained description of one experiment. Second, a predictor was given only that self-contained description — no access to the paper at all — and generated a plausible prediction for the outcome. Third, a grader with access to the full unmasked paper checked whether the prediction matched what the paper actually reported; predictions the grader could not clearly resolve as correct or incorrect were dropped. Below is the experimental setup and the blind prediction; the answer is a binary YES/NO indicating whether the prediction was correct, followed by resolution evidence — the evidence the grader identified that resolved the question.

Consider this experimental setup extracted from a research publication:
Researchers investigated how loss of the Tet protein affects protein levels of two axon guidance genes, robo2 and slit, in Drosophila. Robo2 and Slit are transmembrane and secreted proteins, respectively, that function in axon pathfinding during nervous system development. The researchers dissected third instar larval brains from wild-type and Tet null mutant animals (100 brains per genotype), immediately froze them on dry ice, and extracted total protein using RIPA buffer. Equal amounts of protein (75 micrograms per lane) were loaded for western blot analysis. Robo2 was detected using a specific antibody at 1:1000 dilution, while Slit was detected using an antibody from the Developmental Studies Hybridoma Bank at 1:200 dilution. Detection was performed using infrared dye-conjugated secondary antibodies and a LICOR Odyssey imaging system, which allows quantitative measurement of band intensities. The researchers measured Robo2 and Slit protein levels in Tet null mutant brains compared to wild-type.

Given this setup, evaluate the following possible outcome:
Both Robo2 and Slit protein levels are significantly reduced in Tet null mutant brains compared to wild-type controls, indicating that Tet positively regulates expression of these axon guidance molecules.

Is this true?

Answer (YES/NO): YES